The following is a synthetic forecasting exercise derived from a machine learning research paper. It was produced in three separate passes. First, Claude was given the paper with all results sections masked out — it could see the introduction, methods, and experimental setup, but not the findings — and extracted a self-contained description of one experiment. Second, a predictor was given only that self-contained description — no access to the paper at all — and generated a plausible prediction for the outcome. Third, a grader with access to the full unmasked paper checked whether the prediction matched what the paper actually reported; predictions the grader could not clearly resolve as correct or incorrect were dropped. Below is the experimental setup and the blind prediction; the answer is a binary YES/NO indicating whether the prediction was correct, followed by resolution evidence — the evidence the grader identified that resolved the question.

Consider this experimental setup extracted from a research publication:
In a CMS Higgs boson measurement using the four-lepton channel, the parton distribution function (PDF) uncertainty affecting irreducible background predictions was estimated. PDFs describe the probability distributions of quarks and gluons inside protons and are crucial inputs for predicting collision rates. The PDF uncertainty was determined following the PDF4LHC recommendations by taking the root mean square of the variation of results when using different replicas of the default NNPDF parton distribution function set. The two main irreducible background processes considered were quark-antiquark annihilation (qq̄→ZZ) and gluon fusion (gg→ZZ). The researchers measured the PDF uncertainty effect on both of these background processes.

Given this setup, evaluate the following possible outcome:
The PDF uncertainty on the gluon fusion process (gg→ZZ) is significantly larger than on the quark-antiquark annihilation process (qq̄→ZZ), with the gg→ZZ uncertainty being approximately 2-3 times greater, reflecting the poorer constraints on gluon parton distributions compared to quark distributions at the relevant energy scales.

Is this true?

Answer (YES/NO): NO